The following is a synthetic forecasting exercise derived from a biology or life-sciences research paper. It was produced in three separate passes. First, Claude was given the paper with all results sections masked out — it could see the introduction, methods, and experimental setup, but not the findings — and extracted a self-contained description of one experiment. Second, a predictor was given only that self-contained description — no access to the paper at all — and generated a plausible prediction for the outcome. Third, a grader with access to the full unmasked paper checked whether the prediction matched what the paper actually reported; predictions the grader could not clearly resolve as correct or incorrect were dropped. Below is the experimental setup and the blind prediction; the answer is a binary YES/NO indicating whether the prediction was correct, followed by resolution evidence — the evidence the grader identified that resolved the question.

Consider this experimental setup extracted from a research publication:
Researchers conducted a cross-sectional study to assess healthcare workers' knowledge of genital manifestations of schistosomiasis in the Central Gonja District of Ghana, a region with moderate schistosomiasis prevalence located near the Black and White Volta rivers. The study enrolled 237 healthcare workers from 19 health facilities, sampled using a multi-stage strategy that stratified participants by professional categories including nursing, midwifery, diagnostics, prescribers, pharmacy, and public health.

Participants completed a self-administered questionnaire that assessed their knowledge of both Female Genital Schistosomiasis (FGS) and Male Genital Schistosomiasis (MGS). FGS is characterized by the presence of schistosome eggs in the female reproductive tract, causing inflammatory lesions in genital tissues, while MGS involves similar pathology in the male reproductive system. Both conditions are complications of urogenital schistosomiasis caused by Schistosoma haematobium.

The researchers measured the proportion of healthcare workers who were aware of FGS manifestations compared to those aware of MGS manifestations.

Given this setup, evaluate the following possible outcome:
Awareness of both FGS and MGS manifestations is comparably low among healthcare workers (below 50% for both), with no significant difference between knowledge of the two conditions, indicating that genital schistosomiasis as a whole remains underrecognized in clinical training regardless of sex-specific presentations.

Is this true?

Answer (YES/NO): NO